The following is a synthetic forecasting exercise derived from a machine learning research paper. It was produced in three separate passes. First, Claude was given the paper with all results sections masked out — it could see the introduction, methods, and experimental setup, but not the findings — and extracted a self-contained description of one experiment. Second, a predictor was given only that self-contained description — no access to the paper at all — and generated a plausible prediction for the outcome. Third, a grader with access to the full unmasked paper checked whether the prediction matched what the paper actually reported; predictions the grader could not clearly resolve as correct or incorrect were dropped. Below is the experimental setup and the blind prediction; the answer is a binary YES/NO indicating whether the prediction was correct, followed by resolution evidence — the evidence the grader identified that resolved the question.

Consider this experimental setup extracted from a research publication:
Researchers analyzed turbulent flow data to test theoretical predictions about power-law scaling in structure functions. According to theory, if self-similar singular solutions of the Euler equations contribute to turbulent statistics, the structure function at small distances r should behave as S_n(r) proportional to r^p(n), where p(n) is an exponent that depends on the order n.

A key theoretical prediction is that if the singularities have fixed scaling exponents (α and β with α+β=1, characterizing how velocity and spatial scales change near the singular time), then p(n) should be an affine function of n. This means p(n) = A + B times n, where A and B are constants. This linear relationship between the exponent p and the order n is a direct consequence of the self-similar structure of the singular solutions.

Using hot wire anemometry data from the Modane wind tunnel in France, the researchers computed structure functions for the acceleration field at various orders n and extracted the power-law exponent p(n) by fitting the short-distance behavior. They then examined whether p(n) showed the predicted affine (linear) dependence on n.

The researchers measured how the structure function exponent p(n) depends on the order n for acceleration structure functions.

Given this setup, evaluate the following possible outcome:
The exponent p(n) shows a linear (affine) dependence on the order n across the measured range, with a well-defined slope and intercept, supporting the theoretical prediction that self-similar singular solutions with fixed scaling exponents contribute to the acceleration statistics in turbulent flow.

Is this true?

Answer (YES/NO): YES